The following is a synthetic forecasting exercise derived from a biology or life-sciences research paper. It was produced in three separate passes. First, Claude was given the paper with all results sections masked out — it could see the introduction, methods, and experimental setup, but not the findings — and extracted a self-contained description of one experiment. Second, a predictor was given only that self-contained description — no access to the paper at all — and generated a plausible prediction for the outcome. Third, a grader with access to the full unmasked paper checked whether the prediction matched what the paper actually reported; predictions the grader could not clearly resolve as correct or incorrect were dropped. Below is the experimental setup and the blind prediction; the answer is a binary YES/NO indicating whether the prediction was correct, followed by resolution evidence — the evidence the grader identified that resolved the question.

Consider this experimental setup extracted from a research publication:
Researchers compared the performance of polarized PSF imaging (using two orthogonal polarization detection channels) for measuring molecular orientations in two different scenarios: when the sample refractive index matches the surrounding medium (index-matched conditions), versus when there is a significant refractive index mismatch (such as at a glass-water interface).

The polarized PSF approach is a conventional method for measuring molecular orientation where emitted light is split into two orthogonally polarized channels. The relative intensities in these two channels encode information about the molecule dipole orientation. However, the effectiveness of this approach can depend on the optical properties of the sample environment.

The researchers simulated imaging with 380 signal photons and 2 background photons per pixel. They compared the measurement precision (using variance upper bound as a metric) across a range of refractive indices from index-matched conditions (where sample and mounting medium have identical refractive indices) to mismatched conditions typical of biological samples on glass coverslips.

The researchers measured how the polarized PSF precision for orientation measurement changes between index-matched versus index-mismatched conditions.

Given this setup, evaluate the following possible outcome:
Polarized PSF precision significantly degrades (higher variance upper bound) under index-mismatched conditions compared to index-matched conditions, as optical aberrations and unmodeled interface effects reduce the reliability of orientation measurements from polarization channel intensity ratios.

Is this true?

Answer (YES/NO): NO